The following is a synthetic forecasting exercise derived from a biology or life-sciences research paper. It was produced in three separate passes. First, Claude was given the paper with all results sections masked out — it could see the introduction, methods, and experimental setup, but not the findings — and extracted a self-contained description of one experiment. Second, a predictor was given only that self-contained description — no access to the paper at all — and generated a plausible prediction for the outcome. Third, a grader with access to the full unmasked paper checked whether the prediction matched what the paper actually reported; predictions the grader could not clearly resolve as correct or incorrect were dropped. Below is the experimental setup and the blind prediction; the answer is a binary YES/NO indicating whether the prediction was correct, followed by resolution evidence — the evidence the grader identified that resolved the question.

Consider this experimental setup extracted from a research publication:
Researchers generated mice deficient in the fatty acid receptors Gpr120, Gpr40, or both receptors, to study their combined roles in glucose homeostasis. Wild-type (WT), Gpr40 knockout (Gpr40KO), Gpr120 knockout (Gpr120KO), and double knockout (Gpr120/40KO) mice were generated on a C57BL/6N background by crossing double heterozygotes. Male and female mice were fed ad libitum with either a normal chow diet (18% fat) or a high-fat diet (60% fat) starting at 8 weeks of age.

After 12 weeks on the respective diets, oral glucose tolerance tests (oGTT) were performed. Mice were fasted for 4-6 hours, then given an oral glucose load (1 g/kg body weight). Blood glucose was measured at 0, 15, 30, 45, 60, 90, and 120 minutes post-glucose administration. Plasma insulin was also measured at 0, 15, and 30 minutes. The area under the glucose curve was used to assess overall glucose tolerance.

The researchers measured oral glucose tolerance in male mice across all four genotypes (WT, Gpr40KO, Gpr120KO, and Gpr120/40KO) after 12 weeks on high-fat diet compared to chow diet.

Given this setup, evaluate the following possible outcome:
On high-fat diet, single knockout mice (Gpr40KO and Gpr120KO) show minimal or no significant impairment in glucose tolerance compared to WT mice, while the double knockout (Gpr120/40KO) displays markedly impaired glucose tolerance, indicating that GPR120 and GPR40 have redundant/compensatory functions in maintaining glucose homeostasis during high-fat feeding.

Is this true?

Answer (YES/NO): NO